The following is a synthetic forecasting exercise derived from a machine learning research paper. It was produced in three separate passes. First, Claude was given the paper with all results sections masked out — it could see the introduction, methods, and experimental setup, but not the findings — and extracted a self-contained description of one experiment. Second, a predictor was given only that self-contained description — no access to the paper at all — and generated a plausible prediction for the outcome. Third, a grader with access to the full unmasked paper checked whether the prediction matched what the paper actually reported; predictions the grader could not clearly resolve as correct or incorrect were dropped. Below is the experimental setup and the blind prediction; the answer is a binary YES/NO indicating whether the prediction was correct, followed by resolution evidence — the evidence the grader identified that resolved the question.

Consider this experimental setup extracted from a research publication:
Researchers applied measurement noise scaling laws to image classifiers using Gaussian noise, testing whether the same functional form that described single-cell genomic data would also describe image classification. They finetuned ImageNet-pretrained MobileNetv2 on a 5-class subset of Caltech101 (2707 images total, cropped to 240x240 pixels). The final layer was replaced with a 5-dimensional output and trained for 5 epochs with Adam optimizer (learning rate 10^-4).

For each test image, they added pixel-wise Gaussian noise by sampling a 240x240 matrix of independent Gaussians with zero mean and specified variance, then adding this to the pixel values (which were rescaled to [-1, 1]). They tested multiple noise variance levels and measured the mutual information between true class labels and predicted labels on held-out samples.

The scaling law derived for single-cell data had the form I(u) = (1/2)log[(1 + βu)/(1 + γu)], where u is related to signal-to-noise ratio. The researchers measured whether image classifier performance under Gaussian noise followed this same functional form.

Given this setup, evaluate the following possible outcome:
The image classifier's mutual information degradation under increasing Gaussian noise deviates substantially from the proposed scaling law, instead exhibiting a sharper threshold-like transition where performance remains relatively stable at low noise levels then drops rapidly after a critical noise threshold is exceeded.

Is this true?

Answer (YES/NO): NO